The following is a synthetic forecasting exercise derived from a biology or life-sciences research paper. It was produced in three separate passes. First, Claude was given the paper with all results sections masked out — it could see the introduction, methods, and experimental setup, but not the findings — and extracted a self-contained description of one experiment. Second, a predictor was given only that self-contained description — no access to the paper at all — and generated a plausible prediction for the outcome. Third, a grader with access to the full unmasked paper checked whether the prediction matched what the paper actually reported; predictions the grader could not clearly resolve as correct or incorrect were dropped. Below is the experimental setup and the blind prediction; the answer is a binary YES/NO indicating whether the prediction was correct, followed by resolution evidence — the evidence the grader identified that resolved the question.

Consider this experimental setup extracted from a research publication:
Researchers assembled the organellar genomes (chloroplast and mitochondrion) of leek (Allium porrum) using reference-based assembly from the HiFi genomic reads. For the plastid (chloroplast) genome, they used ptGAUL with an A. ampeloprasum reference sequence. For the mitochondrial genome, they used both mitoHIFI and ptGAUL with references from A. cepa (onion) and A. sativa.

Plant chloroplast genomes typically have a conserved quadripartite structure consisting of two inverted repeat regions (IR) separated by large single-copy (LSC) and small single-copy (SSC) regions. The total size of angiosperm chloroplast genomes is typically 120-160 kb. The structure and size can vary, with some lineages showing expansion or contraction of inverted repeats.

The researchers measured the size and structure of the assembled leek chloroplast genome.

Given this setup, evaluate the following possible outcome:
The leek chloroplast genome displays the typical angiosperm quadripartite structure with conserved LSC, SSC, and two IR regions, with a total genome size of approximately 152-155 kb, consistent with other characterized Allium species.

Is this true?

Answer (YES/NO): YES